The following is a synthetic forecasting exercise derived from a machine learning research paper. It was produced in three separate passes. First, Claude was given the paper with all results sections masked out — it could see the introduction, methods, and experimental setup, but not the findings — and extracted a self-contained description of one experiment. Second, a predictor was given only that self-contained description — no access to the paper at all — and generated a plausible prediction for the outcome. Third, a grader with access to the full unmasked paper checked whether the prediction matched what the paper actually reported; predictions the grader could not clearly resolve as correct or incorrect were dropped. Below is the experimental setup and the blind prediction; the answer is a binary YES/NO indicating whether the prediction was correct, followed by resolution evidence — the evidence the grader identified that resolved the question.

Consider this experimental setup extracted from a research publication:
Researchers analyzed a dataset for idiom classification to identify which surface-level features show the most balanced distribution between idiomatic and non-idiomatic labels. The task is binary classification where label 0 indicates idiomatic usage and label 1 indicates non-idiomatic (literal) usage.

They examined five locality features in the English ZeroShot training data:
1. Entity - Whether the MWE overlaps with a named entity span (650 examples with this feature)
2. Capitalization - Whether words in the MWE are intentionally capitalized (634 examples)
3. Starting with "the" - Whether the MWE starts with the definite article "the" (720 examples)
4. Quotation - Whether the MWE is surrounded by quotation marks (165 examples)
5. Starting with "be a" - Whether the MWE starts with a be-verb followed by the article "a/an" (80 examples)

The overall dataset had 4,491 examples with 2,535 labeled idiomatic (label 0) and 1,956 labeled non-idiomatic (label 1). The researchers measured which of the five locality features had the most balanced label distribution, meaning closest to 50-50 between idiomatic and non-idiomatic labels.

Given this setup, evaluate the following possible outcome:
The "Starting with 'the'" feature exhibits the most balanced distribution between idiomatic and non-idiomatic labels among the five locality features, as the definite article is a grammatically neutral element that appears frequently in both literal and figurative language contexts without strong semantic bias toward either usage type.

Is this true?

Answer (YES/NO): YES